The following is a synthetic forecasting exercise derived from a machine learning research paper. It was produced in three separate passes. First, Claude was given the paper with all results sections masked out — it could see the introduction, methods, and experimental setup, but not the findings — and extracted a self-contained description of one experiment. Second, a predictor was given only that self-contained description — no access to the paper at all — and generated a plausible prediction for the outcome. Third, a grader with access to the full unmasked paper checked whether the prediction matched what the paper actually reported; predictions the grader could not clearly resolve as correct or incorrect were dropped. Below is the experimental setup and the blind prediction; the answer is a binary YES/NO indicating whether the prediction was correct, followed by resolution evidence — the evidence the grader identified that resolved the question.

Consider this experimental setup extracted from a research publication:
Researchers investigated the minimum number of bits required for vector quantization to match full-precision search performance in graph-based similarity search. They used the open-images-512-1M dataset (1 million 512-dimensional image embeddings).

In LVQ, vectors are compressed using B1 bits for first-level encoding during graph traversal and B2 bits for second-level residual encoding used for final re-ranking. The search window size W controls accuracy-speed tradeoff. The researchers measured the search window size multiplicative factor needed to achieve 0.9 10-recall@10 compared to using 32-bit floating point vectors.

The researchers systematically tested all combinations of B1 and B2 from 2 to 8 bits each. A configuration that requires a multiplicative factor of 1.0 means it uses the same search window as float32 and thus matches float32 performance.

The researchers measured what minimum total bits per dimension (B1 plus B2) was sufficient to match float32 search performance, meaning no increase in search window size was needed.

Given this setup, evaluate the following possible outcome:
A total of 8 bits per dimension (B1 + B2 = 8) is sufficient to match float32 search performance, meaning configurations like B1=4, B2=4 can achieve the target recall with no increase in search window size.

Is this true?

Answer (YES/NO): NO